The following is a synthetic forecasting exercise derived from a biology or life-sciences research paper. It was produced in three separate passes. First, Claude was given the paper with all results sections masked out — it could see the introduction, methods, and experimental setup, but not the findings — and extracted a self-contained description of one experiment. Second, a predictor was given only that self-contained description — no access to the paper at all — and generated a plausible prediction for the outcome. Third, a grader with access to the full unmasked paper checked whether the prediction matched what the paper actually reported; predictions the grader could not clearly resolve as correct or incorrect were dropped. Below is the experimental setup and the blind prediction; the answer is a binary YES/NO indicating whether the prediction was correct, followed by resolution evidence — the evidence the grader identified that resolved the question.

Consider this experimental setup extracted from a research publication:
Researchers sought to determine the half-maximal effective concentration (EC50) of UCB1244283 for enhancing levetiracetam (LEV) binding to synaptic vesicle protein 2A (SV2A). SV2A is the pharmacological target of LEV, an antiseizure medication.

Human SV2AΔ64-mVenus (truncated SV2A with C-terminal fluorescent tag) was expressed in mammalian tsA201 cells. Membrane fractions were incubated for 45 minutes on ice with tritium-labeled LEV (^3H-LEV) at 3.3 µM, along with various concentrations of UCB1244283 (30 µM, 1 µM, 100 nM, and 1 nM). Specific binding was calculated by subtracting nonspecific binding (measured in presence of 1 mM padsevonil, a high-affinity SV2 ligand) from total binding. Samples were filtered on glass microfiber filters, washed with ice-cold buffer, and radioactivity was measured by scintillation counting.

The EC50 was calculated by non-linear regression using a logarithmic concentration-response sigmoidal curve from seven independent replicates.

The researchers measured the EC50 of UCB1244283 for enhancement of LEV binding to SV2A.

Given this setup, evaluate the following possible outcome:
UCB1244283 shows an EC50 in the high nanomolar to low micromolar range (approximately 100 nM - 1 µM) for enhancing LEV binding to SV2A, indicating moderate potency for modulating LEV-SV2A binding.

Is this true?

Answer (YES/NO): YES